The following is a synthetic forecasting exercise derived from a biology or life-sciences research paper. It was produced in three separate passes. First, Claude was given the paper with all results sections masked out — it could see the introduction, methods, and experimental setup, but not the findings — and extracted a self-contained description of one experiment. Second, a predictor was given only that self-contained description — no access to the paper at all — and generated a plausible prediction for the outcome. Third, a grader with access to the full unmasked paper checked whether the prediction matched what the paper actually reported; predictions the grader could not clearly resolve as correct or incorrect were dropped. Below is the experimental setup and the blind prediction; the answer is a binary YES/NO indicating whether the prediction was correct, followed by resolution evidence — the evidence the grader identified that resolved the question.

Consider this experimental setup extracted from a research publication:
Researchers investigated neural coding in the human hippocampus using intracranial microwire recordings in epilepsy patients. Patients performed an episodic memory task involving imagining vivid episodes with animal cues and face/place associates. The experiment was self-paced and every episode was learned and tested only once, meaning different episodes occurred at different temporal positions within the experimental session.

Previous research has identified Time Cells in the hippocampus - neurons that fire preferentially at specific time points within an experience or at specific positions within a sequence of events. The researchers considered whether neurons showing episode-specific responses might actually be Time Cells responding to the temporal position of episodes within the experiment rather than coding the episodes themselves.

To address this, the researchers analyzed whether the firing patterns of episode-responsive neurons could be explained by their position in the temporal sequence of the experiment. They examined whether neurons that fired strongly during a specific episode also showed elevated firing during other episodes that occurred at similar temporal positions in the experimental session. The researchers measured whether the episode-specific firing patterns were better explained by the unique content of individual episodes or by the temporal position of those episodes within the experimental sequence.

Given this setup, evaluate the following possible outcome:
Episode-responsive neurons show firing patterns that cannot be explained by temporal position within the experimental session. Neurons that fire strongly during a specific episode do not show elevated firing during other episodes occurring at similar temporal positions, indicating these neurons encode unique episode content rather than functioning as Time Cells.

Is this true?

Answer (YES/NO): YES